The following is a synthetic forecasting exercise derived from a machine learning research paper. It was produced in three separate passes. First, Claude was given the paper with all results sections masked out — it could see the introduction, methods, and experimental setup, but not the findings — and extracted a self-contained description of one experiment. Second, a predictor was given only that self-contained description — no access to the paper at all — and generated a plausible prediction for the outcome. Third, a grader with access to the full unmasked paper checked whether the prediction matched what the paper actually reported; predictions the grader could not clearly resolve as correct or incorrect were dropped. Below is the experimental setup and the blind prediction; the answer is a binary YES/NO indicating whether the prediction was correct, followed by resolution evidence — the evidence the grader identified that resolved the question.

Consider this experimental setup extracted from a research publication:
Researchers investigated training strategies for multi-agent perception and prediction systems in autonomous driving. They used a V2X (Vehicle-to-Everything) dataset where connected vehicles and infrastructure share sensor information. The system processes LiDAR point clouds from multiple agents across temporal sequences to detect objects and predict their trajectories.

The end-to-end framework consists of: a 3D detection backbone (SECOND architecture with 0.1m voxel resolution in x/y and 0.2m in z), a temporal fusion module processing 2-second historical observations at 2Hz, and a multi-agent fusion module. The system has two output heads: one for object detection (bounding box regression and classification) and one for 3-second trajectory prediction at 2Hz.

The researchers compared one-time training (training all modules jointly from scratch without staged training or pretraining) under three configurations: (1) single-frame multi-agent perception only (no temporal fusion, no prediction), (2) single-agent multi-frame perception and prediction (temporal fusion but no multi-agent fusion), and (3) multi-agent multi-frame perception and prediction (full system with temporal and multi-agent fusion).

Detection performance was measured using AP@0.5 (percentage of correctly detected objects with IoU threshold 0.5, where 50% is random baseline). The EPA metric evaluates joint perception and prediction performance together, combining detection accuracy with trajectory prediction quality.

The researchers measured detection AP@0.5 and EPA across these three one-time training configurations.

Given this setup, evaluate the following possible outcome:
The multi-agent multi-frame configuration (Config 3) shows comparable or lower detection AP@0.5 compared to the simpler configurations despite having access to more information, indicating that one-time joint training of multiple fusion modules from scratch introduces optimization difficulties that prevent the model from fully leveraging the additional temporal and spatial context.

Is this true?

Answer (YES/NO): YES